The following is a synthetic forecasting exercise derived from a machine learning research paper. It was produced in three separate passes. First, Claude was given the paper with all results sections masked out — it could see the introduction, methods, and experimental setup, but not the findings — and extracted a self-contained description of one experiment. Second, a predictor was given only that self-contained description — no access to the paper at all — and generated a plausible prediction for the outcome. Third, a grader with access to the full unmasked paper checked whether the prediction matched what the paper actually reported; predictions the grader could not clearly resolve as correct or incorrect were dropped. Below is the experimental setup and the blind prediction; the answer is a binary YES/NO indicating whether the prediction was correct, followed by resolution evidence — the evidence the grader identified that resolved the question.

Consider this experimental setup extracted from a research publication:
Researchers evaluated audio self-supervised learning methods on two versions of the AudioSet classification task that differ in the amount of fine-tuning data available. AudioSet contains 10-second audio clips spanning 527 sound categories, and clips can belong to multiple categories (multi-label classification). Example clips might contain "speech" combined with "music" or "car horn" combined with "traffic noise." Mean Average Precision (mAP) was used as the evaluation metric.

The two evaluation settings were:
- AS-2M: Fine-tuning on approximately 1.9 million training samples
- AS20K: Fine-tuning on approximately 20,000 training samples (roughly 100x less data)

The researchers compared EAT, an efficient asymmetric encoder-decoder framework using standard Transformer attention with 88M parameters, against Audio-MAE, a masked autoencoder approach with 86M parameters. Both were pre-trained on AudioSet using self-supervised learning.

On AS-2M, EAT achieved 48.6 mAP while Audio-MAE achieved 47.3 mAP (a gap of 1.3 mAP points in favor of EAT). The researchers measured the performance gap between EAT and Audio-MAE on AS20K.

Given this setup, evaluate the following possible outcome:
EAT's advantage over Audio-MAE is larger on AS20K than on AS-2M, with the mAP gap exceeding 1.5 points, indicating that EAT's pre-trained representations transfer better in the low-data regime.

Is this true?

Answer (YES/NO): YES